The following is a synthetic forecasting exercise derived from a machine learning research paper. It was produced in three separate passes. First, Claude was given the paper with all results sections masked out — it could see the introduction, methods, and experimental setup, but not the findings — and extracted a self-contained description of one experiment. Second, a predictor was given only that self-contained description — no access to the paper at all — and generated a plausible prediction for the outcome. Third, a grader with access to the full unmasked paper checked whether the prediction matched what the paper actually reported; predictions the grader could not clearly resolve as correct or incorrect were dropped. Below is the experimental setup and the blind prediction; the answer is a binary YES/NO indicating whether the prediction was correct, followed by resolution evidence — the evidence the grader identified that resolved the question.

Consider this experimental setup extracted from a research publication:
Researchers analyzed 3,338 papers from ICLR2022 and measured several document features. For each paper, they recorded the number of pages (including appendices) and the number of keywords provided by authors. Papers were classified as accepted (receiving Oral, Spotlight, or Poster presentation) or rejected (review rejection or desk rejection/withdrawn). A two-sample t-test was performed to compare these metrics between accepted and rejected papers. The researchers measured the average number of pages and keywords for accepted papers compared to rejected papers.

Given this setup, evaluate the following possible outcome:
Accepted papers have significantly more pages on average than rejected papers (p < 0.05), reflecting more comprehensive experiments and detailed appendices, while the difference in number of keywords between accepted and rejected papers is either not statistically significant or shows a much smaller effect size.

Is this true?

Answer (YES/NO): NO